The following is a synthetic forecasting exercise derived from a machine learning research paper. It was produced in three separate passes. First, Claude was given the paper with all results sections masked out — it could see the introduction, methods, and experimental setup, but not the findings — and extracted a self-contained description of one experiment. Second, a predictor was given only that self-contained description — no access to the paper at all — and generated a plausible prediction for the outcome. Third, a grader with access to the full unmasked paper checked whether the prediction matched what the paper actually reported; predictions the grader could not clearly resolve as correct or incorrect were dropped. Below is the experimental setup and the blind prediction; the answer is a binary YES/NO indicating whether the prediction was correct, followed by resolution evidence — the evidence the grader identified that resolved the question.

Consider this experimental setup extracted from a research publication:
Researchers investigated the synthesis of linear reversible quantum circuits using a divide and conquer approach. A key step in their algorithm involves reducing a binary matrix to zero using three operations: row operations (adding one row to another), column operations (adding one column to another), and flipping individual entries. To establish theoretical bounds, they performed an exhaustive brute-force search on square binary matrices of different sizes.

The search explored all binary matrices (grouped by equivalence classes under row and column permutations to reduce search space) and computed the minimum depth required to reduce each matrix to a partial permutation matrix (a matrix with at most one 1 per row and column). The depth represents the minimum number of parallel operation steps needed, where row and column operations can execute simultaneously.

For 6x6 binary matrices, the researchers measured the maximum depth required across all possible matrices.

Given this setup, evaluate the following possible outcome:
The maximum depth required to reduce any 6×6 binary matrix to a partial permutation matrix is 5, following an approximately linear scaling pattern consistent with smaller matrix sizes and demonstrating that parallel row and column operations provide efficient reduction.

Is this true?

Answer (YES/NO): NO